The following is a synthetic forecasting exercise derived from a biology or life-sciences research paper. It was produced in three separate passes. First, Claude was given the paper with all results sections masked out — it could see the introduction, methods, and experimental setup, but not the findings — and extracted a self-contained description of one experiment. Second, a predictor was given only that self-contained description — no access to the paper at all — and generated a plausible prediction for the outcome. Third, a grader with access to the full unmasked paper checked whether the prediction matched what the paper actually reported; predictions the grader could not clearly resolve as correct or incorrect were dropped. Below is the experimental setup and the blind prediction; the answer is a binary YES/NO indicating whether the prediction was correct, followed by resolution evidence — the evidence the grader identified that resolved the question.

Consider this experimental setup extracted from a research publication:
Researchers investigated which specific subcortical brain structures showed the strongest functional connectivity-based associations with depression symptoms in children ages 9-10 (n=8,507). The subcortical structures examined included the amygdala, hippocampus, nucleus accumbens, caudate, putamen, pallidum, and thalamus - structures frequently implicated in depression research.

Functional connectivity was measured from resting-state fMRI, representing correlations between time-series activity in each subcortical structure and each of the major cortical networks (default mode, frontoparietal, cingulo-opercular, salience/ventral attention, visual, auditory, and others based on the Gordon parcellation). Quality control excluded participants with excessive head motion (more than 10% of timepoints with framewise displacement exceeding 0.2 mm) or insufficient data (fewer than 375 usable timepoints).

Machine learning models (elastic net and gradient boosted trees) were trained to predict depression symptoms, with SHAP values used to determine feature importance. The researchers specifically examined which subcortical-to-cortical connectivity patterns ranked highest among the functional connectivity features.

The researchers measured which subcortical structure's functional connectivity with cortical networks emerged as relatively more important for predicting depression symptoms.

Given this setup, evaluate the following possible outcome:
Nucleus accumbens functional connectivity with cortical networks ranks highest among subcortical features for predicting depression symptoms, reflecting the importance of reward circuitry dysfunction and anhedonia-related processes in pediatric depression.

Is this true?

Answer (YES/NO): NO